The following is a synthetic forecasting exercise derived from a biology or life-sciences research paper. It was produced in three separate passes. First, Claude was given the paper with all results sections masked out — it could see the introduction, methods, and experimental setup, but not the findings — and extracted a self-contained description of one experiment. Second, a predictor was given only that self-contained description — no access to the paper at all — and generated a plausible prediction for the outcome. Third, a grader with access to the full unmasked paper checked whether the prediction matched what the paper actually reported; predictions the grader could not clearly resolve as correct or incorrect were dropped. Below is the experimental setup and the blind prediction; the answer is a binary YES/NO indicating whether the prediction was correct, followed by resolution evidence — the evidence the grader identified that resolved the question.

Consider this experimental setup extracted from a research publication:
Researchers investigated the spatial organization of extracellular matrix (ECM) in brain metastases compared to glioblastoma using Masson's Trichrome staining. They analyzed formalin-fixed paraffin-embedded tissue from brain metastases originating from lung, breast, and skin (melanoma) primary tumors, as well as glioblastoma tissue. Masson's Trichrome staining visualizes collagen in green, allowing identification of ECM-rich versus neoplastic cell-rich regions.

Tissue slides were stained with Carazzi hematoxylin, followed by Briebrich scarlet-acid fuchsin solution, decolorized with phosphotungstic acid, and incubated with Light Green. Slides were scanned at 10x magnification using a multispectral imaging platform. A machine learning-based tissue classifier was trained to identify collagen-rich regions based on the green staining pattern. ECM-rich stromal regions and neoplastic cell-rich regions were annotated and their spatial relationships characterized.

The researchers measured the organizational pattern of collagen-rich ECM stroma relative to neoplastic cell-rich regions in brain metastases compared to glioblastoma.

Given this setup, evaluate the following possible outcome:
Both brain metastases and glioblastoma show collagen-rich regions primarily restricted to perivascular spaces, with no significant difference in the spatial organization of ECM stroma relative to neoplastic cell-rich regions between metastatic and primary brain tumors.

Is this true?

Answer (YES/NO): NO